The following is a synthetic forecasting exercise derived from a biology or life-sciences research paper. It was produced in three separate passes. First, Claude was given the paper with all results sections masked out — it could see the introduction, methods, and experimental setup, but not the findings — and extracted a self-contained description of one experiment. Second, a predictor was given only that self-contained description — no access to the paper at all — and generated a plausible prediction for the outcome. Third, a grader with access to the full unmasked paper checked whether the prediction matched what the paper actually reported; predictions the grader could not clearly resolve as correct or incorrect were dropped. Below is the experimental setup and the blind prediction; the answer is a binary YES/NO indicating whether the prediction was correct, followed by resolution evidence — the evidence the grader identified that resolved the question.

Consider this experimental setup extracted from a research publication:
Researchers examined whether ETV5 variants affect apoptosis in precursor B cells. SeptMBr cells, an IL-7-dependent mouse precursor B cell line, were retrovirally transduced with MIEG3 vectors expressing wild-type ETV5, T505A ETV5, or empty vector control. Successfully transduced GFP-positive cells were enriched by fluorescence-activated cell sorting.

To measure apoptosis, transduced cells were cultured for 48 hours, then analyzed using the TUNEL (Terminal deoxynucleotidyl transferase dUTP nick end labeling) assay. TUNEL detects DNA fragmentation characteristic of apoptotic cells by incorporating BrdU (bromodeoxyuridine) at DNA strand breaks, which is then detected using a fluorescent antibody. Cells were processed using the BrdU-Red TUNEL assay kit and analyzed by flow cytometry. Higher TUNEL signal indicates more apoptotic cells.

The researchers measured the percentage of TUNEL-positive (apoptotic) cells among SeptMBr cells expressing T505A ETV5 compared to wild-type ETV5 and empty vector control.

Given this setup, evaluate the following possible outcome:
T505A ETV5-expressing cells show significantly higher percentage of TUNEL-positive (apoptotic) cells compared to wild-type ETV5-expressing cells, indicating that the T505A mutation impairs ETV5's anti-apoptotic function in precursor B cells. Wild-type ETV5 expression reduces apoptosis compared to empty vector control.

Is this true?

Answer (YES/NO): YES